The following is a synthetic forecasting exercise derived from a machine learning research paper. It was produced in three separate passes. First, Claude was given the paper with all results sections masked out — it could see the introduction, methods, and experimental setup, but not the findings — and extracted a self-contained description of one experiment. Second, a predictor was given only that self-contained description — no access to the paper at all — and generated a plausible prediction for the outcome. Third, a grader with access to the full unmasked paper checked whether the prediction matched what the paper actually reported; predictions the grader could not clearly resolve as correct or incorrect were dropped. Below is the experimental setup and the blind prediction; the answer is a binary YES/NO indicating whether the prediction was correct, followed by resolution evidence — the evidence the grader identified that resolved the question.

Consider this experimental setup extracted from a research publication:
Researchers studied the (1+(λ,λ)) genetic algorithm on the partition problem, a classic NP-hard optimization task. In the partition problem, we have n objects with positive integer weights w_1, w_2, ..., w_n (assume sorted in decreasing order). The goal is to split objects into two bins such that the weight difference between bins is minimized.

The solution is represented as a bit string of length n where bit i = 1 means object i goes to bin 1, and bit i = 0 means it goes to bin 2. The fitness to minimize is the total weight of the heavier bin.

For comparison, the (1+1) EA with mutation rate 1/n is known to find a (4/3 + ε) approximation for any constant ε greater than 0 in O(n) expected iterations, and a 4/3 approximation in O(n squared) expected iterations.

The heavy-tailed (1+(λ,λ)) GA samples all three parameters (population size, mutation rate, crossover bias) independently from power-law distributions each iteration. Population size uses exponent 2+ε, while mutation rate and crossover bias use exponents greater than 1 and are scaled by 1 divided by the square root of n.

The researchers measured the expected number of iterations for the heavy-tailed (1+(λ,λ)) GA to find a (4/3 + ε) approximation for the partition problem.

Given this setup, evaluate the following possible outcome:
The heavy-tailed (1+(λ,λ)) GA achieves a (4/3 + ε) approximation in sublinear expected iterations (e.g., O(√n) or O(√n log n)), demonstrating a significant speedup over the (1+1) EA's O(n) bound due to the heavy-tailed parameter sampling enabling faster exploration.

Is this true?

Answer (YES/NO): NO